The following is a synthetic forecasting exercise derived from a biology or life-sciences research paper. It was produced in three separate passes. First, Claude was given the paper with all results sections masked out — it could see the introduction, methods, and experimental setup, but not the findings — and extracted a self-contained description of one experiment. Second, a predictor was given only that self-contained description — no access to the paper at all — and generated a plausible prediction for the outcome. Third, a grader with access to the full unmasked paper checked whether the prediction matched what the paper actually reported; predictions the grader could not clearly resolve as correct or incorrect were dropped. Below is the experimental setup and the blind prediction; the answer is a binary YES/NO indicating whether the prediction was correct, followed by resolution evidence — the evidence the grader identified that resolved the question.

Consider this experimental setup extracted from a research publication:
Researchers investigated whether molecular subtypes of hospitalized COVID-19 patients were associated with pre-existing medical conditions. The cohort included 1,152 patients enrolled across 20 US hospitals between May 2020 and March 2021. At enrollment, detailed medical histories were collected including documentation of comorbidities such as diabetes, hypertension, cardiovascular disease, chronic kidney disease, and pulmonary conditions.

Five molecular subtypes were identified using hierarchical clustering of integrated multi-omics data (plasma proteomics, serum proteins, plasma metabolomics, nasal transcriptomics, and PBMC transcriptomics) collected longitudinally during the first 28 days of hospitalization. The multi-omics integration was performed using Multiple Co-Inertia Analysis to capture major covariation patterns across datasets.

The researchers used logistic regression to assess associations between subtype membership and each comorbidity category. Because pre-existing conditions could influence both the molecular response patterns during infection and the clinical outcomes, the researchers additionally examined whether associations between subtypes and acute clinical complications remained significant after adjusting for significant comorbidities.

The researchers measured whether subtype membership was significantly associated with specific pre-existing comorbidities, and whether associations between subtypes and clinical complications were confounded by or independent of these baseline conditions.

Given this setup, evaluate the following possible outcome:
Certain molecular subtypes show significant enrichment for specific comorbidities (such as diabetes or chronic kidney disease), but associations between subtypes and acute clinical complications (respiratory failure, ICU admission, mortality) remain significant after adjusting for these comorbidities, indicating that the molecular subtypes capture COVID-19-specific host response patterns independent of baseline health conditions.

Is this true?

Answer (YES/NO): YES